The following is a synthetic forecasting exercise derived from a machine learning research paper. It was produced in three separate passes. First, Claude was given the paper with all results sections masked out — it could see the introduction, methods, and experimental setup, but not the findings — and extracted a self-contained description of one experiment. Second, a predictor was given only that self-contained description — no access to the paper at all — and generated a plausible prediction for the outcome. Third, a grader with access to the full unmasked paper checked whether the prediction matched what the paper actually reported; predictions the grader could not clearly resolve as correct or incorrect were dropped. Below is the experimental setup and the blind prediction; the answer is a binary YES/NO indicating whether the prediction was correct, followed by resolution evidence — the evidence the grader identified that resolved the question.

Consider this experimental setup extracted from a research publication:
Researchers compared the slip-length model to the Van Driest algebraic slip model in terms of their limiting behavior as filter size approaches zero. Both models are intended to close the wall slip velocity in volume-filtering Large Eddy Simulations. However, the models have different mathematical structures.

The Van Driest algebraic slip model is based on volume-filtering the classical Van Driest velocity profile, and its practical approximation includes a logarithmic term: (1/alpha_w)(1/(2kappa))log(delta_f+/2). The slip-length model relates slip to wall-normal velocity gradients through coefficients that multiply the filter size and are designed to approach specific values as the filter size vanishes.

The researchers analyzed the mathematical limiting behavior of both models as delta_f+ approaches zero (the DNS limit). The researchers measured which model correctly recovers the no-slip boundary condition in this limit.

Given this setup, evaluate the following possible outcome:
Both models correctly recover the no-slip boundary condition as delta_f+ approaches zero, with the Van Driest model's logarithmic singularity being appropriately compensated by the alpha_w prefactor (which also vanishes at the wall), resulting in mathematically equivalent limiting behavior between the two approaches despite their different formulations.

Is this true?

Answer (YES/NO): NO